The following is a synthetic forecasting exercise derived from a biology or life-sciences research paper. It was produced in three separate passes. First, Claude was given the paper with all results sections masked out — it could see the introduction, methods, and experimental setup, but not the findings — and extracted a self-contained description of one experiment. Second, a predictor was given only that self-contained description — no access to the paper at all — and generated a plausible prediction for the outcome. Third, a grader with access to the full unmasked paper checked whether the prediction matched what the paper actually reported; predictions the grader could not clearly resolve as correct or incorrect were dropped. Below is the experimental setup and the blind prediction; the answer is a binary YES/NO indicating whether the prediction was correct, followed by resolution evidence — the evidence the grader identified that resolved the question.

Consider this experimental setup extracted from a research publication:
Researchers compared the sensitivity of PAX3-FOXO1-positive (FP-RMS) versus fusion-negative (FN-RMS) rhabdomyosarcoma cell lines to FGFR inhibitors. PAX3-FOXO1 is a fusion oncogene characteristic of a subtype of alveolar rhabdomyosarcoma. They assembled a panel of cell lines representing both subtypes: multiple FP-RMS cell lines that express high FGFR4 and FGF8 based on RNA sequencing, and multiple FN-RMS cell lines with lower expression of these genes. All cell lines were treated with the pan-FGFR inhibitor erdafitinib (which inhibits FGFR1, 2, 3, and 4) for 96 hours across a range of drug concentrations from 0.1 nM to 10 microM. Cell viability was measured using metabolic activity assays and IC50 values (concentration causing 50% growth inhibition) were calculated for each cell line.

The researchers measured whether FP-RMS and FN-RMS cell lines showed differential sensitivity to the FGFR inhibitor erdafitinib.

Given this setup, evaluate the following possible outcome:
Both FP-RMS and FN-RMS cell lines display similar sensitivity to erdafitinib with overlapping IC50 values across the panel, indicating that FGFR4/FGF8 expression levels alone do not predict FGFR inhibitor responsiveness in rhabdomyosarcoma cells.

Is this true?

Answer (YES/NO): NO